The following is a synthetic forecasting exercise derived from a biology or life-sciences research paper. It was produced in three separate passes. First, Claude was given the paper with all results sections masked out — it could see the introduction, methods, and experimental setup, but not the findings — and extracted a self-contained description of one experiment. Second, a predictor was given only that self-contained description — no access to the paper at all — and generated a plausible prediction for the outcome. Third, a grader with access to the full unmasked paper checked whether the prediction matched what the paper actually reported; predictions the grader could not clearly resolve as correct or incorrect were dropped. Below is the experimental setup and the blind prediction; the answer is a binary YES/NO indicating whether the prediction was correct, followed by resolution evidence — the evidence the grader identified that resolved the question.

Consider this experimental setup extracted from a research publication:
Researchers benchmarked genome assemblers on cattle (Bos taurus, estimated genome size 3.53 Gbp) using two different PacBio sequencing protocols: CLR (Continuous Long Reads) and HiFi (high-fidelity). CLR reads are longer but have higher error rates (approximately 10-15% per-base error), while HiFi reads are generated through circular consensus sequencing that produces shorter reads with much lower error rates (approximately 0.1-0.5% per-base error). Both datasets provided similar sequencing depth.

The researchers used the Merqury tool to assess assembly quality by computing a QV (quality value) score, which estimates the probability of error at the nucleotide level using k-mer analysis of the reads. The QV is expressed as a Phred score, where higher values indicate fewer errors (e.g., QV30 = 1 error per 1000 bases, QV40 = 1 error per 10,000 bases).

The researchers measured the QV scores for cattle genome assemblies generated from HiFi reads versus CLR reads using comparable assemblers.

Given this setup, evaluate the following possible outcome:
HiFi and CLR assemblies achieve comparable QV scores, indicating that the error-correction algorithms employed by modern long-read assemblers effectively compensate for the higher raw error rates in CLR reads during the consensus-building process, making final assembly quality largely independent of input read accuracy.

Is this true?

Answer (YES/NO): NO